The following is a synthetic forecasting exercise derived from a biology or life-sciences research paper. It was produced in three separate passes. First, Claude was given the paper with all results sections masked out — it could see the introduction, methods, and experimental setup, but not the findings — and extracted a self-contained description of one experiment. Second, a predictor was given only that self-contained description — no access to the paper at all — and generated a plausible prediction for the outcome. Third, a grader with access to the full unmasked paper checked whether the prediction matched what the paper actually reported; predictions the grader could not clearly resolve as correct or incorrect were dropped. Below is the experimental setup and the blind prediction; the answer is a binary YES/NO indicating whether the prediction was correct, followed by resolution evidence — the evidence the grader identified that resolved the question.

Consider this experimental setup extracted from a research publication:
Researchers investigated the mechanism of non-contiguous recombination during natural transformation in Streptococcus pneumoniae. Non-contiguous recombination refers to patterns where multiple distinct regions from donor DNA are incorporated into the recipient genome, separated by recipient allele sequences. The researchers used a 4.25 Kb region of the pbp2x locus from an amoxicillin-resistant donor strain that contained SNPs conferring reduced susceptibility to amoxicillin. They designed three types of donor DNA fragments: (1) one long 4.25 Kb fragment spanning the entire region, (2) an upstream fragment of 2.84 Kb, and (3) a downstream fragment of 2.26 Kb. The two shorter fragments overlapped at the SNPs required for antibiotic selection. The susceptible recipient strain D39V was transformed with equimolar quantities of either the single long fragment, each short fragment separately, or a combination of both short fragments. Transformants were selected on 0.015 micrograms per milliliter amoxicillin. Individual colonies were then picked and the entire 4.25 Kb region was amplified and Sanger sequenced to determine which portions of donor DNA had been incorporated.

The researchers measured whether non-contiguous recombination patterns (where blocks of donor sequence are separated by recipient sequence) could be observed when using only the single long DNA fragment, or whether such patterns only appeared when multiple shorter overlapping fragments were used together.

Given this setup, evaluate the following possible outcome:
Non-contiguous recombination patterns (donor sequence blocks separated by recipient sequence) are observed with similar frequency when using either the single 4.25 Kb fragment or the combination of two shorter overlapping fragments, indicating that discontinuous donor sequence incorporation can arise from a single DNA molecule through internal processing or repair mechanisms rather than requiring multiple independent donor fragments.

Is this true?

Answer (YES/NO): NO